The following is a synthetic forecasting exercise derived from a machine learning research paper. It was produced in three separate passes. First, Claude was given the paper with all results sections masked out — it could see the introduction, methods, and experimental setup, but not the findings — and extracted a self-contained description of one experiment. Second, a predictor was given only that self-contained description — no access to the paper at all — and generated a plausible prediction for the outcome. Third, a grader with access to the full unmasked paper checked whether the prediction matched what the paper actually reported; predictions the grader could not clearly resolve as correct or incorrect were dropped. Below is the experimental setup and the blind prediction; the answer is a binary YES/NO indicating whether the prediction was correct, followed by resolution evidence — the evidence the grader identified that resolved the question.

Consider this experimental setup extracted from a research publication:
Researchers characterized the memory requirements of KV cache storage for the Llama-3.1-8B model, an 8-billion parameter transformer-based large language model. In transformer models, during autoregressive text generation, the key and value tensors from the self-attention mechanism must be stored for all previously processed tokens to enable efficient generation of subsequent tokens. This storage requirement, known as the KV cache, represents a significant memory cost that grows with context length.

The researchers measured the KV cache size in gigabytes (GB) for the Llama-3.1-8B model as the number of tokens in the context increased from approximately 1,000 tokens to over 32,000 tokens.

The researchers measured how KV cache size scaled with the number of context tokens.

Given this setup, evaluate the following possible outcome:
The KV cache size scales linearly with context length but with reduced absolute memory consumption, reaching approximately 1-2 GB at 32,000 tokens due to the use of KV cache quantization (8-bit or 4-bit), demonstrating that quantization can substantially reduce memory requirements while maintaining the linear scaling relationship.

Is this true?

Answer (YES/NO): NO